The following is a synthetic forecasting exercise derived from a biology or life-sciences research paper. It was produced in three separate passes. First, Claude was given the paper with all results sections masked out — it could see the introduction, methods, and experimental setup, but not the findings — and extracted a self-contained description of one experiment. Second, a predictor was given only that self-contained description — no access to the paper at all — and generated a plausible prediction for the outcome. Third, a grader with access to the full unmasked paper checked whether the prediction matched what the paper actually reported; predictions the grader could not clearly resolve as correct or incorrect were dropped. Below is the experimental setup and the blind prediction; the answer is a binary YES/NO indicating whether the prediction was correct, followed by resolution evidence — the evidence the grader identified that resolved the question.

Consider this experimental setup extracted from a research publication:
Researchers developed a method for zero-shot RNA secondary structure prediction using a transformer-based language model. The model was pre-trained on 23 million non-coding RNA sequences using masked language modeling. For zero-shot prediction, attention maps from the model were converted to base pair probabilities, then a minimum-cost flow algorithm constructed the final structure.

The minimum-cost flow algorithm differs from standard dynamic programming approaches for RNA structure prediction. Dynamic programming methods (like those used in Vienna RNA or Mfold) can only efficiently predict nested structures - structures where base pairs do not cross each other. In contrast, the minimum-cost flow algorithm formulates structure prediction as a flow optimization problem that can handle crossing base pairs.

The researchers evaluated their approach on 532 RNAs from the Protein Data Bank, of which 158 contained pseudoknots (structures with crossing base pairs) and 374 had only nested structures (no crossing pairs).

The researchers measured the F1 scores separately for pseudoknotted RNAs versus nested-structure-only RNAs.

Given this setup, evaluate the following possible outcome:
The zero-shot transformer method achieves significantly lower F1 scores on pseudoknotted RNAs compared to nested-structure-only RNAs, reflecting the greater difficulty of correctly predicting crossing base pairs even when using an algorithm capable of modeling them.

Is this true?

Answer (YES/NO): YES